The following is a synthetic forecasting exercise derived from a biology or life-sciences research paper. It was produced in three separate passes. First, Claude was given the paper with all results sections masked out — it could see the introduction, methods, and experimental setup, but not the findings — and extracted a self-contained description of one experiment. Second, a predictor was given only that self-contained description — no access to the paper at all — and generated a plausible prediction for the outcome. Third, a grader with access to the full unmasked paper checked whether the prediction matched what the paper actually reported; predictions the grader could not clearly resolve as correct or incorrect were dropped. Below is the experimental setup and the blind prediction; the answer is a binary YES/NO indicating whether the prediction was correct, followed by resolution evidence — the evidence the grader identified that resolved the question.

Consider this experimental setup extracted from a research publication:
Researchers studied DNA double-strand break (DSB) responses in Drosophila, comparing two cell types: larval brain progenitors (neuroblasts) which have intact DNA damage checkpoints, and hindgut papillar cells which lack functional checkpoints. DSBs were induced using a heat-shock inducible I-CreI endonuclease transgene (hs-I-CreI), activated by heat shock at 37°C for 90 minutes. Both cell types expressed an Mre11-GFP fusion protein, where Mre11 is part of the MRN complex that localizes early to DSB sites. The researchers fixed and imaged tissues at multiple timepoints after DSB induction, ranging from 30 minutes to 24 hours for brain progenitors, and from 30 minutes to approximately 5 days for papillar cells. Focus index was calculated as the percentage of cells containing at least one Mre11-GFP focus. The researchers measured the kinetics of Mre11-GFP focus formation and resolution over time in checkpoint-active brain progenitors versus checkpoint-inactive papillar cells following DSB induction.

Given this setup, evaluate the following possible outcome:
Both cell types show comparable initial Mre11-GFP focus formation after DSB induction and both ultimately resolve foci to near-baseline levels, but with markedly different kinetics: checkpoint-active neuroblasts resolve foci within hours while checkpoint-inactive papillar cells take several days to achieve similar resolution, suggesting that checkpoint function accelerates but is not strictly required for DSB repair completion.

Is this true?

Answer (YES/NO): YES